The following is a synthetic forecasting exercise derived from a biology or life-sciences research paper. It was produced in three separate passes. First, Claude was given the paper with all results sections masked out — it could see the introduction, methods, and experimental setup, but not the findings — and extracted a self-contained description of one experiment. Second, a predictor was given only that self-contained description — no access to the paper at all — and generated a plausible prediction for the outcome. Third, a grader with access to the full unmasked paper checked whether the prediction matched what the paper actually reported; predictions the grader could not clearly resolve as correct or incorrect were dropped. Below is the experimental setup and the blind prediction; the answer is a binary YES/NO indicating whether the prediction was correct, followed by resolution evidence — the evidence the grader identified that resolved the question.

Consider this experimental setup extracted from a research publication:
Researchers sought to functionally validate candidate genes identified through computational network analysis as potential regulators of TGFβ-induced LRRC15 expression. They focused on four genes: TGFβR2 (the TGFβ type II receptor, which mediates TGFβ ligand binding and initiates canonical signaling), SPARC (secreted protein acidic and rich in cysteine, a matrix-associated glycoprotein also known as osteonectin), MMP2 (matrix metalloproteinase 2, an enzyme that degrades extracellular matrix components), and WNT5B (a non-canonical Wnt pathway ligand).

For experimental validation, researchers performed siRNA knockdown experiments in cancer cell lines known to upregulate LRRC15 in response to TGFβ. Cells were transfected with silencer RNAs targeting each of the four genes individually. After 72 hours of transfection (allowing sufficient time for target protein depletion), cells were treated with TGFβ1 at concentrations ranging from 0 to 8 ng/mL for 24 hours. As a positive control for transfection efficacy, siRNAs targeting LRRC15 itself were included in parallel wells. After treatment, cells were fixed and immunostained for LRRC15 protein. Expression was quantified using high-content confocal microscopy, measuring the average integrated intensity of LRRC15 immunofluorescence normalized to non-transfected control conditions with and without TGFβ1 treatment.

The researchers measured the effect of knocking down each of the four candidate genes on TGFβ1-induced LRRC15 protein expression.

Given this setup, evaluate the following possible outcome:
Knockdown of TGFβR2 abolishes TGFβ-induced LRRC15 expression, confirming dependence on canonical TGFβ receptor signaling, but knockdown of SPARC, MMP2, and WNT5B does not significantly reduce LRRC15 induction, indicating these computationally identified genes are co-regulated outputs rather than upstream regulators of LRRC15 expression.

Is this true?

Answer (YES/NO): NO